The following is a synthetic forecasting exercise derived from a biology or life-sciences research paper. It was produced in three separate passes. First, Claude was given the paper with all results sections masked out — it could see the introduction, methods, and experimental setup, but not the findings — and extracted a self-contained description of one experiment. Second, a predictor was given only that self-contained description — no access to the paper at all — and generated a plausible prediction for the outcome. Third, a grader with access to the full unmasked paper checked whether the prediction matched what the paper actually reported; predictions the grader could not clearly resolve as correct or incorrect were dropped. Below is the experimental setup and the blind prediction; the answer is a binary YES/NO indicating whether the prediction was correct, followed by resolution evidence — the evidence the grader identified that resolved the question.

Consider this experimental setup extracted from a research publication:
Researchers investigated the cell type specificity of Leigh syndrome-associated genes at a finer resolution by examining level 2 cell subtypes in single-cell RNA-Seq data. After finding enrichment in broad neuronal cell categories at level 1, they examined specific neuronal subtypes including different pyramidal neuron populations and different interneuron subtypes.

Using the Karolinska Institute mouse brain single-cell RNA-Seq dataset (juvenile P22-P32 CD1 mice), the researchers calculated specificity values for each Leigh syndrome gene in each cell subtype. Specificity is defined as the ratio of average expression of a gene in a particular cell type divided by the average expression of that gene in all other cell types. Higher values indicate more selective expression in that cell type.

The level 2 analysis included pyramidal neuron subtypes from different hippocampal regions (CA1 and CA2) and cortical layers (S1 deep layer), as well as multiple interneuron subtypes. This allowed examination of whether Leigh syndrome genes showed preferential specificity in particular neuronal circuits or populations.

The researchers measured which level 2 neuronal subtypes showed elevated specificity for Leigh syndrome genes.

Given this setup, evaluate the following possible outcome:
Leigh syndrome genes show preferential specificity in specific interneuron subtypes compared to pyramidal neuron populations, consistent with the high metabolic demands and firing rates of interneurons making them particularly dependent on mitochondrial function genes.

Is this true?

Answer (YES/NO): NO